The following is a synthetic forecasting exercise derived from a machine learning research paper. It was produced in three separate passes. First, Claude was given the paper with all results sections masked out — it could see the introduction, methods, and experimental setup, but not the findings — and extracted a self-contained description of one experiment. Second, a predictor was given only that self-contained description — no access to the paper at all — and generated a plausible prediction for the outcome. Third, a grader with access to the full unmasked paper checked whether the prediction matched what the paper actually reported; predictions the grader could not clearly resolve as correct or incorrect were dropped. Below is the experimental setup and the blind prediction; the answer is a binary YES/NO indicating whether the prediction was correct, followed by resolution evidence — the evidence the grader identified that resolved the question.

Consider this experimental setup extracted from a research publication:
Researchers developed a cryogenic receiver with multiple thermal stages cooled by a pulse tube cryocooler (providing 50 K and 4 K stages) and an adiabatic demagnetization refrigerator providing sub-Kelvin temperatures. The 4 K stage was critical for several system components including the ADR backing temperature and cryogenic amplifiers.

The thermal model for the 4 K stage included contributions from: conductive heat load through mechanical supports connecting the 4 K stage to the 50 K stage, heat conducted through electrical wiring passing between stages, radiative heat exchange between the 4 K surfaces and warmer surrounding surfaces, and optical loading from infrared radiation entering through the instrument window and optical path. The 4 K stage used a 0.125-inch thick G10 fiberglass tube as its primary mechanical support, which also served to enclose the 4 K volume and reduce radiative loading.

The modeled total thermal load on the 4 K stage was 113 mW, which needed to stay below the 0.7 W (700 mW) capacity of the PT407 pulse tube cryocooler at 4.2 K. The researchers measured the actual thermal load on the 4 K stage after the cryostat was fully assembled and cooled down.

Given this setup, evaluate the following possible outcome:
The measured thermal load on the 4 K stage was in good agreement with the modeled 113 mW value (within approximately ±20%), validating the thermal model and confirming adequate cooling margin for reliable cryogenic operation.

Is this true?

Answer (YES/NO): YES